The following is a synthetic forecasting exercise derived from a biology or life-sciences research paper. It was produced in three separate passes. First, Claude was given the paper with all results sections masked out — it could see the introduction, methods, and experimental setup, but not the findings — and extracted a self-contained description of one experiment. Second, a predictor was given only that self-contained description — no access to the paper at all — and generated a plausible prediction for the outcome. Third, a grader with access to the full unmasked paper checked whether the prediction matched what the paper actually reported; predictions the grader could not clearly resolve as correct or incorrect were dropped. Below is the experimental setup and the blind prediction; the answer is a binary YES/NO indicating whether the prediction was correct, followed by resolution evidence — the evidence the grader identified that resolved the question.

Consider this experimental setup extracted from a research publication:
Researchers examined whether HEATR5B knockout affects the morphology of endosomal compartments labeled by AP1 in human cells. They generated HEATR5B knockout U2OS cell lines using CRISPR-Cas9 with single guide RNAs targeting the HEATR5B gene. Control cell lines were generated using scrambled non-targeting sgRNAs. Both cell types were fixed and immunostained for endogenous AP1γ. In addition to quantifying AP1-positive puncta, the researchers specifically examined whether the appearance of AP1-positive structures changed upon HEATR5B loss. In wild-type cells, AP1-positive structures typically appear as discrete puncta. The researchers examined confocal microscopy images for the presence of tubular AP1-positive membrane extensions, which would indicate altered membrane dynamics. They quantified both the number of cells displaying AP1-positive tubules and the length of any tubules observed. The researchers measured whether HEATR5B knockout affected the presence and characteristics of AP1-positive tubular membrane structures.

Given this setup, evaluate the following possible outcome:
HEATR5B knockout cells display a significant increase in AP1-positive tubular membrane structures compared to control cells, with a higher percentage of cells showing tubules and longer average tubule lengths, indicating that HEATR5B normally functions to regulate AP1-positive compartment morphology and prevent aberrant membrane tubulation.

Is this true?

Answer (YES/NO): NO